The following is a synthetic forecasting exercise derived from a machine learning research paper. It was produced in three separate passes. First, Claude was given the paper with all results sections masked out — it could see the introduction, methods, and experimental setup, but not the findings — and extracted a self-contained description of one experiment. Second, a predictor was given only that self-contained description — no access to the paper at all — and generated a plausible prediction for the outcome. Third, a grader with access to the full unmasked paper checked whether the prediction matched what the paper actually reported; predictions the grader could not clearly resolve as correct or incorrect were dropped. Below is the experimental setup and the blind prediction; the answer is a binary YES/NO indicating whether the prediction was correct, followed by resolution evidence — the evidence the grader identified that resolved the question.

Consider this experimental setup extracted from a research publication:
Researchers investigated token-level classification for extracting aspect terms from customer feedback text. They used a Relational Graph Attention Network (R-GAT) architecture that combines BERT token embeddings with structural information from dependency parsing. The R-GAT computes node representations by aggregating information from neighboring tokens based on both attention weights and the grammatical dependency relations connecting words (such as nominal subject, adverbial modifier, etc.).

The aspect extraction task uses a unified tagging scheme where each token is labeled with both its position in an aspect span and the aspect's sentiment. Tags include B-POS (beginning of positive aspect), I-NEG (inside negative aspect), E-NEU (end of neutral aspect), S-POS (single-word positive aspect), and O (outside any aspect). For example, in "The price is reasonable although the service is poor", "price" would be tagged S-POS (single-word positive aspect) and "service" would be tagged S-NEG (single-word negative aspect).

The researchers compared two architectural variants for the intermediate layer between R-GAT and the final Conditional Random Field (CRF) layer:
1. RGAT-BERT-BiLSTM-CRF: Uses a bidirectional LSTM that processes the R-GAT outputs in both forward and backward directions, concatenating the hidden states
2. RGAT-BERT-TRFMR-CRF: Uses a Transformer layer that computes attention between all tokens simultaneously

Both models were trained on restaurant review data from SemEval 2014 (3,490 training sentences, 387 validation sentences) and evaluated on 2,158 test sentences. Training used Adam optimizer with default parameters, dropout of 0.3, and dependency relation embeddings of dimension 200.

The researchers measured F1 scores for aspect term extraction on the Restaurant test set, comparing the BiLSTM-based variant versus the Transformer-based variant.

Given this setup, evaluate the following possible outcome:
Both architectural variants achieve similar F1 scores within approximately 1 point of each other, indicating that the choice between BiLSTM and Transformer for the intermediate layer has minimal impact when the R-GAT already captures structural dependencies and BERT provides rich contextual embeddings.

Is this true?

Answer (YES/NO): NO